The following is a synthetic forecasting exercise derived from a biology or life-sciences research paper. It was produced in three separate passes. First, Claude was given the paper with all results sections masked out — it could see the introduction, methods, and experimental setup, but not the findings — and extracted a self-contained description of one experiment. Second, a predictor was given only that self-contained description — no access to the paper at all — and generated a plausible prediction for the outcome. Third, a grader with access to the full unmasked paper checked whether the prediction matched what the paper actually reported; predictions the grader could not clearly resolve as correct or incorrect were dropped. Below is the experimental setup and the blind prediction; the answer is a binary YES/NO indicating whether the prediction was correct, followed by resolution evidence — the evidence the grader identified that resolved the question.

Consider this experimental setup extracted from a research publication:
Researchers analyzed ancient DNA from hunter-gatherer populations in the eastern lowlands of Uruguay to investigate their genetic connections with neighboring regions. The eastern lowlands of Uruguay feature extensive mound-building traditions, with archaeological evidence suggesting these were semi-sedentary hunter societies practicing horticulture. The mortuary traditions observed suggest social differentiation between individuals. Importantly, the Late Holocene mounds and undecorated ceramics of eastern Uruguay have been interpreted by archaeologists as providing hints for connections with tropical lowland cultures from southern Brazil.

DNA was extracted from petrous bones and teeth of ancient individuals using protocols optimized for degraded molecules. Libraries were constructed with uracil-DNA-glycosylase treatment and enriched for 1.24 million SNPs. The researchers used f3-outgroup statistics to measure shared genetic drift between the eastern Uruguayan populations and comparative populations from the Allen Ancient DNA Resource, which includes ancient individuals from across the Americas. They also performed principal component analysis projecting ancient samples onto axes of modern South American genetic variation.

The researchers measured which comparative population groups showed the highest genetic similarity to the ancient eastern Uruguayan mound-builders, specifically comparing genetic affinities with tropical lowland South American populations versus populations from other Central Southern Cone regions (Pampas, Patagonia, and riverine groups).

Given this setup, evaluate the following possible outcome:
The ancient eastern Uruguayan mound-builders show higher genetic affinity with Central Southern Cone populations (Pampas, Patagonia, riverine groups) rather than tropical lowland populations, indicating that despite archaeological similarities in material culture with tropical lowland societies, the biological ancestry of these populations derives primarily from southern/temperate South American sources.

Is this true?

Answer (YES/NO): NO